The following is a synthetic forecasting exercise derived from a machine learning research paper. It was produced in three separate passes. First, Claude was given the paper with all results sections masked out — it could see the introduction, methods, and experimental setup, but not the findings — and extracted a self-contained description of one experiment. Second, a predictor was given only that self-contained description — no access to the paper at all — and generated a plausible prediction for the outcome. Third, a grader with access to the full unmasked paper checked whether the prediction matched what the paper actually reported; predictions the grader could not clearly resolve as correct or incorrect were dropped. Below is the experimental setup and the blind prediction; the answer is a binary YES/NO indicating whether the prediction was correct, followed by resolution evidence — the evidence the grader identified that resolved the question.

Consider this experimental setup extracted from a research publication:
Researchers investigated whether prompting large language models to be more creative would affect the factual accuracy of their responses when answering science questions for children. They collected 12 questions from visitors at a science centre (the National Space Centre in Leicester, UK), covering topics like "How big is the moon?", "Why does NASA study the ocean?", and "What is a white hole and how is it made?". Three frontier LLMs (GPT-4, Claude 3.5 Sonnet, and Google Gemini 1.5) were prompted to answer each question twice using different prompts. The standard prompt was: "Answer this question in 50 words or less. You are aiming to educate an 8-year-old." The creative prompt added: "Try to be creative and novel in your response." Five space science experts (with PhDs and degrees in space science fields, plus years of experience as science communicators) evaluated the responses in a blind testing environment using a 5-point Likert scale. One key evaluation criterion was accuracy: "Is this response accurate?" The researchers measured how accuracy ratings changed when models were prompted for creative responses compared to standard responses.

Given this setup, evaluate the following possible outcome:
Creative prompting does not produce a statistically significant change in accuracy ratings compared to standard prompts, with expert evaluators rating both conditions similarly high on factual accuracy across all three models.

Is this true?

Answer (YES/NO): NO